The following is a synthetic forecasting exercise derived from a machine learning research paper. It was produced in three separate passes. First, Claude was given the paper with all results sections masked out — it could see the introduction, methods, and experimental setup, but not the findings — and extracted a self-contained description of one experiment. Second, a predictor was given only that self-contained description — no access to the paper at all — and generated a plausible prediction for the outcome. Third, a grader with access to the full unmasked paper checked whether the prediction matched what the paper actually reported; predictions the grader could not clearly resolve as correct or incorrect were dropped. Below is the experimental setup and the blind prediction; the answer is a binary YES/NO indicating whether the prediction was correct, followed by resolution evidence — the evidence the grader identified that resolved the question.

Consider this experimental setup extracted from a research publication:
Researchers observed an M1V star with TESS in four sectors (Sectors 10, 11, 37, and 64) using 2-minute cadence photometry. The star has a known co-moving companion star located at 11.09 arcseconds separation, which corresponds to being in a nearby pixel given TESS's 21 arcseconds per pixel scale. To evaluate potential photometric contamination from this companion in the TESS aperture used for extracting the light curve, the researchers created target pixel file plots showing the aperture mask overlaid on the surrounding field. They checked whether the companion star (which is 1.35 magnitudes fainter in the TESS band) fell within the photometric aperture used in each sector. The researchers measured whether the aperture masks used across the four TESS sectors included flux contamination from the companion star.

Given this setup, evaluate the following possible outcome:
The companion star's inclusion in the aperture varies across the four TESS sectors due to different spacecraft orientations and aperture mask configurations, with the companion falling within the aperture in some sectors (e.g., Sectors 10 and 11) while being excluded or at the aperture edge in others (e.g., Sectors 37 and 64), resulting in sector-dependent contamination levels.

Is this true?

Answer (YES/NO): NO